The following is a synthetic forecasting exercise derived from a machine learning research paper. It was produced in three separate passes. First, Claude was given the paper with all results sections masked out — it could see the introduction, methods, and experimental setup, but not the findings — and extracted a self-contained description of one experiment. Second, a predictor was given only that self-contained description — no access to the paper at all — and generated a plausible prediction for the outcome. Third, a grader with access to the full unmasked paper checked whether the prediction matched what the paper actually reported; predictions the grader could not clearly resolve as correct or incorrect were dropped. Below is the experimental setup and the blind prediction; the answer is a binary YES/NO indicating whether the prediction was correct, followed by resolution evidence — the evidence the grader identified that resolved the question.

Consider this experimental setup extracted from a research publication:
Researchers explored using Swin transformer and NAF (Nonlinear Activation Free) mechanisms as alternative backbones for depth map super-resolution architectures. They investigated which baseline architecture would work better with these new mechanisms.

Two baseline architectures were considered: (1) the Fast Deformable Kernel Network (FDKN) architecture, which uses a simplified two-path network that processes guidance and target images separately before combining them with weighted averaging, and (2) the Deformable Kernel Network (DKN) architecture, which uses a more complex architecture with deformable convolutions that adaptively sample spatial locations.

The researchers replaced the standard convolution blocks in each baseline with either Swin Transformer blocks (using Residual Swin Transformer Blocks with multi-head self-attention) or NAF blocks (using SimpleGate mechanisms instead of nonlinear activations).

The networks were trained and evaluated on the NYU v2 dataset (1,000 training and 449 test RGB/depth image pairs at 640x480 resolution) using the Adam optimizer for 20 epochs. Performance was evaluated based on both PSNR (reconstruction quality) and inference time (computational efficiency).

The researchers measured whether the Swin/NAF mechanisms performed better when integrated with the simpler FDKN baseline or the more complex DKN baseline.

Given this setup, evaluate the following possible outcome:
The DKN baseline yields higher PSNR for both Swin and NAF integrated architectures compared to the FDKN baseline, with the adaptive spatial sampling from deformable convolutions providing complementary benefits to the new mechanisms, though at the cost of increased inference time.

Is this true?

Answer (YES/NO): NO